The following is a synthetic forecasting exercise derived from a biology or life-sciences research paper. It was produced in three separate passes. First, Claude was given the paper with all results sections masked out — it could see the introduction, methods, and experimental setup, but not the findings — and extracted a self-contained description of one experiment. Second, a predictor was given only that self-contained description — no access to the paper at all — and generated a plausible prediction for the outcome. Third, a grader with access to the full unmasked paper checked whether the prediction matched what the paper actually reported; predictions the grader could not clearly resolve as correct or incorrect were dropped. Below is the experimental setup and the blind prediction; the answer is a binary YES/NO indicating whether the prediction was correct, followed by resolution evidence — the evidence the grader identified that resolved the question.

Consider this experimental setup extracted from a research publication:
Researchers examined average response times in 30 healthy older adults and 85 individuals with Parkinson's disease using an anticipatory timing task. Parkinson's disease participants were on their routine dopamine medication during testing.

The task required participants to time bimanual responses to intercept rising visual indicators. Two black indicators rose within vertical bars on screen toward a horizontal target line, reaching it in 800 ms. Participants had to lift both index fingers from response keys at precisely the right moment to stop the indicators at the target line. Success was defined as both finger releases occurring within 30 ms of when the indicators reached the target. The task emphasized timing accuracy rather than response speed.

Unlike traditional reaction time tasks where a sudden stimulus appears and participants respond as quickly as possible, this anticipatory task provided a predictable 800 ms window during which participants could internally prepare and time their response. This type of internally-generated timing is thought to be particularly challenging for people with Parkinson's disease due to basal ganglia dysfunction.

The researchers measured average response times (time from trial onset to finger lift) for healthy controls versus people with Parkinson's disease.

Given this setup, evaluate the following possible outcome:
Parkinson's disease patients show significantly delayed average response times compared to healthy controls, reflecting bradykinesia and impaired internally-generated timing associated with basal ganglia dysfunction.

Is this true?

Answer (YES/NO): NO